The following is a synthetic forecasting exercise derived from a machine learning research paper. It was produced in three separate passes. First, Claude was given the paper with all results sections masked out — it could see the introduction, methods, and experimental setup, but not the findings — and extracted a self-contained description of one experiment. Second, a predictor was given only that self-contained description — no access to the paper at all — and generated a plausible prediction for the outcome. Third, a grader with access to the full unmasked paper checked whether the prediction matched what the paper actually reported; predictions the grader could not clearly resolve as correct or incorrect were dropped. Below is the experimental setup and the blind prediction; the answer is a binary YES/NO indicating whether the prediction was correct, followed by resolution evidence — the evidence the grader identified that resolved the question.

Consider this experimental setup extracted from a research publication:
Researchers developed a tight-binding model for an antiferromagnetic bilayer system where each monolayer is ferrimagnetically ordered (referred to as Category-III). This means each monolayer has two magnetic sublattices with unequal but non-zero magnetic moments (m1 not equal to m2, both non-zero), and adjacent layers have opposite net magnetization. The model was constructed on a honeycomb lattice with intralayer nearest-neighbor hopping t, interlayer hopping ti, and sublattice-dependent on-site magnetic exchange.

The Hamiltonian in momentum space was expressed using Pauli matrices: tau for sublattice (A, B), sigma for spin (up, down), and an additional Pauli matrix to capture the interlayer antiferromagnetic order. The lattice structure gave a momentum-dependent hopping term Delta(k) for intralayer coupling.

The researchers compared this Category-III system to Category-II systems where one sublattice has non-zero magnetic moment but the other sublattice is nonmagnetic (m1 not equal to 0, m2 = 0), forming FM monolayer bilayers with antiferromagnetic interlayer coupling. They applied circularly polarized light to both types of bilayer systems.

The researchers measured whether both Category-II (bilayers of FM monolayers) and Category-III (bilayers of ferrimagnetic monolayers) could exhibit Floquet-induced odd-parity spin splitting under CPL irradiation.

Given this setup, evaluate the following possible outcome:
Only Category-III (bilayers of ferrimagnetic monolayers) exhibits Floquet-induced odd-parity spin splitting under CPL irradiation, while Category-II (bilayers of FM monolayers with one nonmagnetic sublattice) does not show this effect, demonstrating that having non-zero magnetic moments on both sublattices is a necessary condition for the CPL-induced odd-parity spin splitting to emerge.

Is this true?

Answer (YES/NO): NO